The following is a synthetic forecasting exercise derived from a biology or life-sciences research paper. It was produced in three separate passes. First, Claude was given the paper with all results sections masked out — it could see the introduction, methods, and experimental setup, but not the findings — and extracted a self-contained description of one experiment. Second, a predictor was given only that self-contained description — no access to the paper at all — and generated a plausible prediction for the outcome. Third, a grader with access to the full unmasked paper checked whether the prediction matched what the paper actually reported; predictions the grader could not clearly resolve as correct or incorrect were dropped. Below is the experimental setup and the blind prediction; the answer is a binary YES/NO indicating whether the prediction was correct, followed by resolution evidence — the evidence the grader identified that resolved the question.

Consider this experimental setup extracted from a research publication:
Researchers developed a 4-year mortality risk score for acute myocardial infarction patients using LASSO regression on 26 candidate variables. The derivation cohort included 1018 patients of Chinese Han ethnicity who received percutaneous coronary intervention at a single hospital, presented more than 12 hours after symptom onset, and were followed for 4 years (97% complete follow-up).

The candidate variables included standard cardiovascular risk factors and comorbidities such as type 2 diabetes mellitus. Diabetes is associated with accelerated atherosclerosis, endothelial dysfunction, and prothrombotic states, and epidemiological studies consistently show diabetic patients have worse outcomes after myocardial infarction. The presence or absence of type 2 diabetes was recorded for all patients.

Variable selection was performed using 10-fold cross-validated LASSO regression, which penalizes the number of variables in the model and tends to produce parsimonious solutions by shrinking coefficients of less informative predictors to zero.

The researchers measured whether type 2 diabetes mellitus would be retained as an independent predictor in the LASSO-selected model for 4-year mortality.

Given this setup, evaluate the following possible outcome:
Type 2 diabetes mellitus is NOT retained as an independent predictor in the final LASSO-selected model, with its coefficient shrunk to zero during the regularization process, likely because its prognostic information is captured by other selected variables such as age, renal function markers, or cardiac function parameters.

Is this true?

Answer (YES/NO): YES